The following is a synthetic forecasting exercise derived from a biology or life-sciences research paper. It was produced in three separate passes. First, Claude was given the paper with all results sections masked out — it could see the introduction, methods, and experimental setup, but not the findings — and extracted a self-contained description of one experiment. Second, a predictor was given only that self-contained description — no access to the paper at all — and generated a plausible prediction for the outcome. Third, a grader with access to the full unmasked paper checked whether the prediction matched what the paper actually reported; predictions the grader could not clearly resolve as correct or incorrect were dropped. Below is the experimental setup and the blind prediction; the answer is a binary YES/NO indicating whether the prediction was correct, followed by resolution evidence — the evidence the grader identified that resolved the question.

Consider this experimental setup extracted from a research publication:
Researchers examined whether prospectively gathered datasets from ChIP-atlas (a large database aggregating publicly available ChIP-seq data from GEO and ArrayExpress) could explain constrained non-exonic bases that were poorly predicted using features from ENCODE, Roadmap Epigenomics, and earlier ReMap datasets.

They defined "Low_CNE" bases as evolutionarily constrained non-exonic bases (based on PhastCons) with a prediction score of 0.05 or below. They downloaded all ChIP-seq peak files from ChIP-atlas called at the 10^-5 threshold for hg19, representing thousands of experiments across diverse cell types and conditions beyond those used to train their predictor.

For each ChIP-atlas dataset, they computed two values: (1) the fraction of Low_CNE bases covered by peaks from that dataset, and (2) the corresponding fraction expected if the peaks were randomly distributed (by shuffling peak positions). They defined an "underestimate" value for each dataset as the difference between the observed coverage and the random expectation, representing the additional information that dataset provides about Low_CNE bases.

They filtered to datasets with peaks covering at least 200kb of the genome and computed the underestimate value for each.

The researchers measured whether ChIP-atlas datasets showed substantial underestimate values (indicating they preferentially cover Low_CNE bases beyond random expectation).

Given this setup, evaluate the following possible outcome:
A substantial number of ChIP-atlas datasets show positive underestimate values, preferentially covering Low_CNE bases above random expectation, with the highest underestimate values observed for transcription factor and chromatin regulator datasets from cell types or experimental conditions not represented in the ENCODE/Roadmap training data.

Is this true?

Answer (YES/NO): NO